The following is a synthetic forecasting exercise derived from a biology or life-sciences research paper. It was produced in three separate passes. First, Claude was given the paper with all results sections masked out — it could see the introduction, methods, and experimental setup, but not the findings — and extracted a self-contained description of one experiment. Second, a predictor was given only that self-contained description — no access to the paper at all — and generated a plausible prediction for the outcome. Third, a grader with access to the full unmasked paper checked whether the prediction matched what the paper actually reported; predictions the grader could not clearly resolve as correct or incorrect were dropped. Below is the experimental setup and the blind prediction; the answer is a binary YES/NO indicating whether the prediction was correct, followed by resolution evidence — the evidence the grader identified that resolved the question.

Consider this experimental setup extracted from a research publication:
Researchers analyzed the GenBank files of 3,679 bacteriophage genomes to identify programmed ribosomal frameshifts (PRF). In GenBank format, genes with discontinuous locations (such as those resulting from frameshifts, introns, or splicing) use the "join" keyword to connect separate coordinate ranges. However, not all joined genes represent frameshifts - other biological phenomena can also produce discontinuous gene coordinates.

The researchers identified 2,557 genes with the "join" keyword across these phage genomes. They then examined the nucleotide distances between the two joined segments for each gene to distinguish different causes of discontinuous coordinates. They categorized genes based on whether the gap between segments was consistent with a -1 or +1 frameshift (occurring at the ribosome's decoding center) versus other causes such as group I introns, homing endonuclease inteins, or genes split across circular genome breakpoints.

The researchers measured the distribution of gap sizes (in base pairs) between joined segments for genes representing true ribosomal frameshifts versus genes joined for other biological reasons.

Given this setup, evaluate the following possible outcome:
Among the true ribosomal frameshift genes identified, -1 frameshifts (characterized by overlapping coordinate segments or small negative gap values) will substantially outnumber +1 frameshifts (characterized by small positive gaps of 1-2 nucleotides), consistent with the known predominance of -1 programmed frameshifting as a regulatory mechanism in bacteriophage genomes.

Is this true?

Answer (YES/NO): NO